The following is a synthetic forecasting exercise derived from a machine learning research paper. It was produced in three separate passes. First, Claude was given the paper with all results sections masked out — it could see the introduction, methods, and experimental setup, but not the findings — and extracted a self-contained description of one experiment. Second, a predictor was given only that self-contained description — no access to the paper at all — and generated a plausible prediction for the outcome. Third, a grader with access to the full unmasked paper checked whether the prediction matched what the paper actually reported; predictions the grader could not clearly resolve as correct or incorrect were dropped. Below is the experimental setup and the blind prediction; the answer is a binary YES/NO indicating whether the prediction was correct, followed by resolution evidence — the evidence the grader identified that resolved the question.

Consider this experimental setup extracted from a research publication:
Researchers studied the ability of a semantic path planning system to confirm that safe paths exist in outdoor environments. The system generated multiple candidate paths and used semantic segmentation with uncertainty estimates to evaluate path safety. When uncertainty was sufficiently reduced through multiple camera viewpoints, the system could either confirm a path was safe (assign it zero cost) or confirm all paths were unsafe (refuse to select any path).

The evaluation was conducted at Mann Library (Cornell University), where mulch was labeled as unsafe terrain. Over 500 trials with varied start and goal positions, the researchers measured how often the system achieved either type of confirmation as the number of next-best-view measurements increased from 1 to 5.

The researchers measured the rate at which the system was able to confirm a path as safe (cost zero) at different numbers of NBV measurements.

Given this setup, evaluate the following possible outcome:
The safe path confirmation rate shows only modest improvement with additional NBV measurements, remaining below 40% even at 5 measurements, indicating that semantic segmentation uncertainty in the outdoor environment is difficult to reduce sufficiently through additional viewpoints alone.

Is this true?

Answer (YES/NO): YES